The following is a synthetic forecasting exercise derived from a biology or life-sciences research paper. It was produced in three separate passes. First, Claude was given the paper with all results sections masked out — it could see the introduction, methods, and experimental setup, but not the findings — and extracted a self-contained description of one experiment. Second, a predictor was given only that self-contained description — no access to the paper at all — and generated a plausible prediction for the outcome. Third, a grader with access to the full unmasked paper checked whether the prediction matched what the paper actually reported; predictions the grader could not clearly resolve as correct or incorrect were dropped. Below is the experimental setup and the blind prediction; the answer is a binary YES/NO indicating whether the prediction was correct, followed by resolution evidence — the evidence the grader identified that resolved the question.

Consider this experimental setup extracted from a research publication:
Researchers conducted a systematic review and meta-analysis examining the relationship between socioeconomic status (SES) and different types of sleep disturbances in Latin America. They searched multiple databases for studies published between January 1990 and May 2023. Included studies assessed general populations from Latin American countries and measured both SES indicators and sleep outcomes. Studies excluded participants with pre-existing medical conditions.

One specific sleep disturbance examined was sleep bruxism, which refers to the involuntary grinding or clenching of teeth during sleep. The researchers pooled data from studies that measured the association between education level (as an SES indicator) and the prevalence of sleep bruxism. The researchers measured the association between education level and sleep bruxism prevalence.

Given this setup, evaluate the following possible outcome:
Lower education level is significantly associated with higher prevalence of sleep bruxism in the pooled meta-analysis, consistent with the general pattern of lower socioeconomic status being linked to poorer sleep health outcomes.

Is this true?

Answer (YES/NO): NO